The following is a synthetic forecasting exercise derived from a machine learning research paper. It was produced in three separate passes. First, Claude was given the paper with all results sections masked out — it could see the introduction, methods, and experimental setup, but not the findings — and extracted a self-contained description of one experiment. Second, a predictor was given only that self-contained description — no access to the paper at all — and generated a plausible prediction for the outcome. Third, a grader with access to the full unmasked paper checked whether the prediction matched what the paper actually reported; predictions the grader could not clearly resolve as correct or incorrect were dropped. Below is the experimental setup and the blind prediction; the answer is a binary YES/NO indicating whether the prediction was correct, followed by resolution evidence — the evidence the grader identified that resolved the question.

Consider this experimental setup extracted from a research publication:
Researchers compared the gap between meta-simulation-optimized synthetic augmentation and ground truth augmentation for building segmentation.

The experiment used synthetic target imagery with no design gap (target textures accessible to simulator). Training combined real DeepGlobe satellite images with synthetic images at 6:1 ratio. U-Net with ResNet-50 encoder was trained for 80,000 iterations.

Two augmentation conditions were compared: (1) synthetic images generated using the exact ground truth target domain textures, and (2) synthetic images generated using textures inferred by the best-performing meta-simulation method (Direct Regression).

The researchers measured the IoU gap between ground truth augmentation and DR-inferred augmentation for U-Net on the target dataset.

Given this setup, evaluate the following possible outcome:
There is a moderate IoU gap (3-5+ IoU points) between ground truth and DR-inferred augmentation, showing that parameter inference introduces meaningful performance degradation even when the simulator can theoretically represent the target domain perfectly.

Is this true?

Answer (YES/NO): NO